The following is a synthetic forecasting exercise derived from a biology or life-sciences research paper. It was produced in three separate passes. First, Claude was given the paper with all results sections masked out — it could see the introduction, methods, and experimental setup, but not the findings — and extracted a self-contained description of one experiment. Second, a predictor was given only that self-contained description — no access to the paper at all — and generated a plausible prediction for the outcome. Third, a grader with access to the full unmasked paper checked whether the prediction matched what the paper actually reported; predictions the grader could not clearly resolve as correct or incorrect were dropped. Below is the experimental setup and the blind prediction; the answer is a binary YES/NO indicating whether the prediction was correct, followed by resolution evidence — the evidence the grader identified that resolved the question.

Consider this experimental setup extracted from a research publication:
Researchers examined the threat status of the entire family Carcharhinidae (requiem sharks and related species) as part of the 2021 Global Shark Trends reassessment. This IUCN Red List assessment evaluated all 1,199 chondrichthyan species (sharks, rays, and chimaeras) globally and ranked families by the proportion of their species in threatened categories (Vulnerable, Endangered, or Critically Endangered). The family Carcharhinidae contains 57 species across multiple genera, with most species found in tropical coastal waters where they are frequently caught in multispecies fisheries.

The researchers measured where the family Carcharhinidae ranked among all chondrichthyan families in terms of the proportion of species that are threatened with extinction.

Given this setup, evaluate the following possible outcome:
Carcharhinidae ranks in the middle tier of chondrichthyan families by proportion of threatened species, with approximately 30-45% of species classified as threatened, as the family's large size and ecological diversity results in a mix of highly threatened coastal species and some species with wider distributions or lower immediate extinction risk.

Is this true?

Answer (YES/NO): NO